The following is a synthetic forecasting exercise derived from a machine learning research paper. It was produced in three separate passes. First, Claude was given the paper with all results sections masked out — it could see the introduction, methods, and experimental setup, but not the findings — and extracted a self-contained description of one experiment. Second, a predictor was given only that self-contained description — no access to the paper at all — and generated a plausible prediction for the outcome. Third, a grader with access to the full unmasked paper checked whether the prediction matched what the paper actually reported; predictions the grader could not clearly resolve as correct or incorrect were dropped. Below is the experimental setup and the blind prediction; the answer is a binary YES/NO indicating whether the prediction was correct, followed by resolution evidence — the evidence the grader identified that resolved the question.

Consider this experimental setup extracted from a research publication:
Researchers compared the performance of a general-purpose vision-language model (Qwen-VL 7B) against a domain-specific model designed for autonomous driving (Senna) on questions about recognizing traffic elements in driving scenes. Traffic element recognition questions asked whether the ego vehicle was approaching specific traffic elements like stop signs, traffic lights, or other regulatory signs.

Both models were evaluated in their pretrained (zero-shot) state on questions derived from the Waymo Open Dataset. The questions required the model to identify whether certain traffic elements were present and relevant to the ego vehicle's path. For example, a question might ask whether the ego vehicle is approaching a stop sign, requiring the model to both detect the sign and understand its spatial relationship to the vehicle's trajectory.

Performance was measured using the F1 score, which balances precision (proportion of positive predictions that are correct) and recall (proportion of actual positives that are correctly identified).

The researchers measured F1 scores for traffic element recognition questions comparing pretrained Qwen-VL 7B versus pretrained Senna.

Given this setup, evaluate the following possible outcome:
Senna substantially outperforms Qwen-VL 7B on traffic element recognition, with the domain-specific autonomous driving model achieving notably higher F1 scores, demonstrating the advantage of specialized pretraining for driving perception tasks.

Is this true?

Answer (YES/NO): NO